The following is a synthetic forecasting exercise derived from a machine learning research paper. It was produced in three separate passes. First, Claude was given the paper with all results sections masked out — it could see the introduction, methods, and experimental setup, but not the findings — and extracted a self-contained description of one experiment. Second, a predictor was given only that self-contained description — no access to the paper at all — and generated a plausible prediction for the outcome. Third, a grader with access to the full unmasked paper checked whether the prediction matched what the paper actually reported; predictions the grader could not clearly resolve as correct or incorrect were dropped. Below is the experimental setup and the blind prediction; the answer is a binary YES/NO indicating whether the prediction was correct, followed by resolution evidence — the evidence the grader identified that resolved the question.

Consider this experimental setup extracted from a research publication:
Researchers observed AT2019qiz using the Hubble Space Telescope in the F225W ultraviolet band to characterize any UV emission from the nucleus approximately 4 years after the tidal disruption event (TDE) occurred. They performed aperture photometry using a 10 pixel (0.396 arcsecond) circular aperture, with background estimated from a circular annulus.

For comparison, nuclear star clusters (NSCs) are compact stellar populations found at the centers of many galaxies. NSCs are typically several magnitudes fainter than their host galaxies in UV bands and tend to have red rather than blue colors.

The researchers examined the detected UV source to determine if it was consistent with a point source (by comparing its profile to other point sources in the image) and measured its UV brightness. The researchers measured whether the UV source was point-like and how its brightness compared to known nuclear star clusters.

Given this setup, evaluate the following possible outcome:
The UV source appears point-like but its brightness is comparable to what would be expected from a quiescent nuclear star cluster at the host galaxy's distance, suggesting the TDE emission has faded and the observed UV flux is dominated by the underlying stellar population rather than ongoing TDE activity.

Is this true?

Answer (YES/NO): NO